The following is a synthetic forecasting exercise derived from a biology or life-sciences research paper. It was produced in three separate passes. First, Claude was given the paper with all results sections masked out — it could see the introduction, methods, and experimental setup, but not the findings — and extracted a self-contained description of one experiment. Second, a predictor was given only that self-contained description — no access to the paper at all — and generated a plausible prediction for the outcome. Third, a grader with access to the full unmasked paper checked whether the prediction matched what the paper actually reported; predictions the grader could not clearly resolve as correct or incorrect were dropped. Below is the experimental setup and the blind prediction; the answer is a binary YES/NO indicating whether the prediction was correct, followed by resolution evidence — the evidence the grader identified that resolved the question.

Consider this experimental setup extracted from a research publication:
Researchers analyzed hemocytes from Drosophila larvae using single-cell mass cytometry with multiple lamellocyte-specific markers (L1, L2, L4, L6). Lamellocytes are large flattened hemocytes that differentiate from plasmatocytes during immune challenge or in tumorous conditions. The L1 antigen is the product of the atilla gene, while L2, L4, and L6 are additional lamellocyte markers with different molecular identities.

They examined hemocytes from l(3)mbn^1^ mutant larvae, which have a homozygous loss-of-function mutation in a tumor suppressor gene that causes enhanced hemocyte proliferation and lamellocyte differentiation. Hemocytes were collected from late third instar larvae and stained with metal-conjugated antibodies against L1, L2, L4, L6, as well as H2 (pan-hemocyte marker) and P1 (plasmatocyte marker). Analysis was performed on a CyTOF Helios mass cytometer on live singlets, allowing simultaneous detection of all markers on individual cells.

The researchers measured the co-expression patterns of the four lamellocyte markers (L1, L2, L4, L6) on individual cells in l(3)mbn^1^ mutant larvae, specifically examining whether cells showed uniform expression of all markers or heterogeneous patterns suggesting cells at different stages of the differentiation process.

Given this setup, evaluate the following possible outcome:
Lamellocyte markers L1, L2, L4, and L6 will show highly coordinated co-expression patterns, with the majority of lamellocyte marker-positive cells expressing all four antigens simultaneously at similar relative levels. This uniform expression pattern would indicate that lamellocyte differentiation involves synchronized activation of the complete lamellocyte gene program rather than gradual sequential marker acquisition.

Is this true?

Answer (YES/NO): NO